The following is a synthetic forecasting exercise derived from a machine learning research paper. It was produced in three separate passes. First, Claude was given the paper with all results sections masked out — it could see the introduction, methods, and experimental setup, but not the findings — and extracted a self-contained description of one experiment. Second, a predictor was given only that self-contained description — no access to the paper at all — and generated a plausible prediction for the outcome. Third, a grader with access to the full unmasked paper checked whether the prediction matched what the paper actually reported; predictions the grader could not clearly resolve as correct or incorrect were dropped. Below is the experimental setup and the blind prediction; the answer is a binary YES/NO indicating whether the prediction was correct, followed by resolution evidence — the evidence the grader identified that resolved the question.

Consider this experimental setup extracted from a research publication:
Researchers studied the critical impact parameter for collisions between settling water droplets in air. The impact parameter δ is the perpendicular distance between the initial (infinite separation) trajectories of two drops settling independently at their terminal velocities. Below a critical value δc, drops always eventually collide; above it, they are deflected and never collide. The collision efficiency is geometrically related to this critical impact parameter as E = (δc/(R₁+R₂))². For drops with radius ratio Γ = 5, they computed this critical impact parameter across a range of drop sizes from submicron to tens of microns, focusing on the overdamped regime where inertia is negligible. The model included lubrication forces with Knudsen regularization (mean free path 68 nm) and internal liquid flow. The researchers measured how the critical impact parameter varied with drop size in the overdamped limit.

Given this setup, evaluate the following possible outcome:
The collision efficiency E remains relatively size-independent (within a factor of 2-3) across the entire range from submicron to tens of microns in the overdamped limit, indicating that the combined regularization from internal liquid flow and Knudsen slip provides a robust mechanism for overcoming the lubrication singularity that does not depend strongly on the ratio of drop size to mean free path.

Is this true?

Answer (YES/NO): NO